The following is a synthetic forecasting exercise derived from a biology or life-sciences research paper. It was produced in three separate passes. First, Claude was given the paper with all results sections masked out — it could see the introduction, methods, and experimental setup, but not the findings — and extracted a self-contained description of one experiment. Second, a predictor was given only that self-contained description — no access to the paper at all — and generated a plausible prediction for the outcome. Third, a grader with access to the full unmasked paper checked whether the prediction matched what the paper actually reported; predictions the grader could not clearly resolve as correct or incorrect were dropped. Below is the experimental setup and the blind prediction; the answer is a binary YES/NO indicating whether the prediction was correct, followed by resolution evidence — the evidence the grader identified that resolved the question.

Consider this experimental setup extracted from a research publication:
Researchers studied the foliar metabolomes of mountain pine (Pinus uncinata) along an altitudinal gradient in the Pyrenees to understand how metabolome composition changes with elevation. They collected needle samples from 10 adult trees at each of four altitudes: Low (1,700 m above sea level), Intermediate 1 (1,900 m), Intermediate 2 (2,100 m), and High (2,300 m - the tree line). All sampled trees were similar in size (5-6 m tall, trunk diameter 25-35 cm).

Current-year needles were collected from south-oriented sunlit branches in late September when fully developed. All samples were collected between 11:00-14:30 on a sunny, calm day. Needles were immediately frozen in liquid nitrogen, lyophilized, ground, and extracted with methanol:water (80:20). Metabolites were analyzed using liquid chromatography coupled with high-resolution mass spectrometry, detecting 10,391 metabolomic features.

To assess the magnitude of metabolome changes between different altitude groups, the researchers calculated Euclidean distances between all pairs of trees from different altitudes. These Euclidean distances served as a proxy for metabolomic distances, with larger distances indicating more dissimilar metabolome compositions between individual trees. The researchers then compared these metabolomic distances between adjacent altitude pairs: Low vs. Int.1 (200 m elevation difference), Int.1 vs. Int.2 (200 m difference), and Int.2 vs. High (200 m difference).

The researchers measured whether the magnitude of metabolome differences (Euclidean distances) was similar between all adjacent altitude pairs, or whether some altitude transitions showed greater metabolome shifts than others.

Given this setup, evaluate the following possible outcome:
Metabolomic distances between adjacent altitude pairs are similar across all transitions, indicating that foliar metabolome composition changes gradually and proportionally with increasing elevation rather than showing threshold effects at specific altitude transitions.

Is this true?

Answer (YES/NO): NO